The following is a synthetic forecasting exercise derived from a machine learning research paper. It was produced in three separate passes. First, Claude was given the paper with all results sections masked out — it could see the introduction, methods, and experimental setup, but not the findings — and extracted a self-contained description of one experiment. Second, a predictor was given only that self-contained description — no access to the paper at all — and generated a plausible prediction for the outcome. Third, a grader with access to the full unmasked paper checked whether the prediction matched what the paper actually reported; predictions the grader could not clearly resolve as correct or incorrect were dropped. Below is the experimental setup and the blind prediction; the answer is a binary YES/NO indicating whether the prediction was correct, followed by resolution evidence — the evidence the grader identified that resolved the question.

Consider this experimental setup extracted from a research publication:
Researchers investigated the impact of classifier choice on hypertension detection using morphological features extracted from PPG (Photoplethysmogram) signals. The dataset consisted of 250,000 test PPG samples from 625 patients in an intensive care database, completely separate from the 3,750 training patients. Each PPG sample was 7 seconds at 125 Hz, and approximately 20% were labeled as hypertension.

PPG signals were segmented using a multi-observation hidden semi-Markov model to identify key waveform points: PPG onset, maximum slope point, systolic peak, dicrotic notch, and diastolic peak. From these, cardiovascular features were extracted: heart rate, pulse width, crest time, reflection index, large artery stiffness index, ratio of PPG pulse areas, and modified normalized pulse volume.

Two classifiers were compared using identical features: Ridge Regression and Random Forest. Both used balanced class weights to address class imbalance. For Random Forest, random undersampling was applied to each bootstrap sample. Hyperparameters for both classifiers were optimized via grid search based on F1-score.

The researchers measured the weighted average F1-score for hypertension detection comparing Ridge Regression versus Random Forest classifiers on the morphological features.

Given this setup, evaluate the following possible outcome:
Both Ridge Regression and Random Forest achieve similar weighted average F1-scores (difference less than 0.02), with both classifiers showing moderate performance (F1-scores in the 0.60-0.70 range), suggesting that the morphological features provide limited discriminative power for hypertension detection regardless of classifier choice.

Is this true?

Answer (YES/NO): NO